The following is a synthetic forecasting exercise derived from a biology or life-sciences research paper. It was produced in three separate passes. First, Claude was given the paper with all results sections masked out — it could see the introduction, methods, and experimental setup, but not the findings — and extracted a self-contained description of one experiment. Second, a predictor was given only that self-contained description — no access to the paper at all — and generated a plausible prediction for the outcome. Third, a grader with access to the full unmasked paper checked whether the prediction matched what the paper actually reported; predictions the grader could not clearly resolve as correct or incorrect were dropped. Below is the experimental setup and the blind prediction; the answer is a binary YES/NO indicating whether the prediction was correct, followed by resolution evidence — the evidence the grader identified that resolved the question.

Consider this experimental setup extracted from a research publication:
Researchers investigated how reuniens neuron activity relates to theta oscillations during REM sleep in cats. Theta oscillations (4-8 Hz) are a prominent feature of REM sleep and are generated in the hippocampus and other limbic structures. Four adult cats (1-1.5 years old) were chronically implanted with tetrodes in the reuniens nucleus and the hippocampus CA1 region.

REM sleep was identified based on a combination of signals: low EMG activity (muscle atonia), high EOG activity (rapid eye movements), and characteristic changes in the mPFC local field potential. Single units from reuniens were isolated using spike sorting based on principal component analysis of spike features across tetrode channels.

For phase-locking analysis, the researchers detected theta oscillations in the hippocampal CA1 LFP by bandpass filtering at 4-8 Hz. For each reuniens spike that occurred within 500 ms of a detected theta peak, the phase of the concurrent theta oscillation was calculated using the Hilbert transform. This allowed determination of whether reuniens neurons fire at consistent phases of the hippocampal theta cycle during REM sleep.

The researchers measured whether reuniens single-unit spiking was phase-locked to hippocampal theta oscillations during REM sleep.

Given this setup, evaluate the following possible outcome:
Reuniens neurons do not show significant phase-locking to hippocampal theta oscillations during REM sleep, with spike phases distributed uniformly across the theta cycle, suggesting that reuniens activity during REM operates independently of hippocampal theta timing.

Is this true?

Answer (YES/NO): NO